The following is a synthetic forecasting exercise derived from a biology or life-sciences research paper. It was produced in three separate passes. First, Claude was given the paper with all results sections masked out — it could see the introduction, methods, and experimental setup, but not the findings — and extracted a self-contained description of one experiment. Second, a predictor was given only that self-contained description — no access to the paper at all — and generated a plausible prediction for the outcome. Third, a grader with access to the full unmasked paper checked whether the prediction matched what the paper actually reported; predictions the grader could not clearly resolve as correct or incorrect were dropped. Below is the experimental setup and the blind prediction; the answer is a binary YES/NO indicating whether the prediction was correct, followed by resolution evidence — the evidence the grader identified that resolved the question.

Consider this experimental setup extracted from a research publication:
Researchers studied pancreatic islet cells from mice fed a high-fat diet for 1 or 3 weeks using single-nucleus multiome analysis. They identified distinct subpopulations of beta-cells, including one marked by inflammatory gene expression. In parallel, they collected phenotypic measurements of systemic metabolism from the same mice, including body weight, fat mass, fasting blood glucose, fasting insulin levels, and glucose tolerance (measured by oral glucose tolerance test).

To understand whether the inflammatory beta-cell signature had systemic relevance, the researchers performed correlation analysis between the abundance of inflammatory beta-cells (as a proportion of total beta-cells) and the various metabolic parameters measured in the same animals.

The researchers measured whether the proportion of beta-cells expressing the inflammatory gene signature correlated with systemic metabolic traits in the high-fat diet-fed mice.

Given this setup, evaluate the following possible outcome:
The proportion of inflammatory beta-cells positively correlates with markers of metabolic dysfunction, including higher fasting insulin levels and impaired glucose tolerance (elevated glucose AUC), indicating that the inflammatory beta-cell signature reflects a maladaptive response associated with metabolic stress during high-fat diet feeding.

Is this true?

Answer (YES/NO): NO